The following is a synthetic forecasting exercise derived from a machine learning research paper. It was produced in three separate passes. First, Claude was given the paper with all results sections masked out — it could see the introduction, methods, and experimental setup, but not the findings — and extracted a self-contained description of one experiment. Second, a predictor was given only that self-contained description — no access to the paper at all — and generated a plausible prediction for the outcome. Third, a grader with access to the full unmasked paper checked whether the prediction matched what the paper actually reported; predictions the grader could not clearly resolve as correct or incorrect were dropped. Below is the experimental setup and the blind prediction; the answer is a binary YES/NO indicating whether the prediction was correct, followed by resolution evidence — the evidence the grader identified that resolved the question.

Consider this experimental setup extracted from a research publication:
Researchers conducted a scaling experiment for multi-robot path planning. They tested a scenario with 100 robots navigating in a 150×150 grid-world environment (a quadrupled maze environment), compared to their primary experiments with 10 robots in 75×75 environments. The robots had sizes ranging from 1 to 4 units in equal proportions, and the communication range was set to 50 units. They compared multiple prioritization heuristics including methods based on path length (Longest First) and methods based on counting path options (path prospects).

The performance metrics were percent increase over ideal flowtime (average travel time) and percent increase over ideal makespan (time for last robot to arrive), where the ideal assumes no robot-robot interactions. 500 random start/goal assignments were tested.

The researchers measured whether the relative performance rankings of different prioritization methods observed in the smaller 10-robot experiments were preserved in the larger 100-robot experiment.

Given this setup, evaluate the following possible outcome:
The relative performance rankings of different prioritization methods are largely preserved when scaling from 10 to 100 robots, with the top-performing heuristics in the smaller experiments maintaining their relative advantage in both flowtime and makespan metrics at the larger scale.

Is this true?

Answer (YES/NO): YES